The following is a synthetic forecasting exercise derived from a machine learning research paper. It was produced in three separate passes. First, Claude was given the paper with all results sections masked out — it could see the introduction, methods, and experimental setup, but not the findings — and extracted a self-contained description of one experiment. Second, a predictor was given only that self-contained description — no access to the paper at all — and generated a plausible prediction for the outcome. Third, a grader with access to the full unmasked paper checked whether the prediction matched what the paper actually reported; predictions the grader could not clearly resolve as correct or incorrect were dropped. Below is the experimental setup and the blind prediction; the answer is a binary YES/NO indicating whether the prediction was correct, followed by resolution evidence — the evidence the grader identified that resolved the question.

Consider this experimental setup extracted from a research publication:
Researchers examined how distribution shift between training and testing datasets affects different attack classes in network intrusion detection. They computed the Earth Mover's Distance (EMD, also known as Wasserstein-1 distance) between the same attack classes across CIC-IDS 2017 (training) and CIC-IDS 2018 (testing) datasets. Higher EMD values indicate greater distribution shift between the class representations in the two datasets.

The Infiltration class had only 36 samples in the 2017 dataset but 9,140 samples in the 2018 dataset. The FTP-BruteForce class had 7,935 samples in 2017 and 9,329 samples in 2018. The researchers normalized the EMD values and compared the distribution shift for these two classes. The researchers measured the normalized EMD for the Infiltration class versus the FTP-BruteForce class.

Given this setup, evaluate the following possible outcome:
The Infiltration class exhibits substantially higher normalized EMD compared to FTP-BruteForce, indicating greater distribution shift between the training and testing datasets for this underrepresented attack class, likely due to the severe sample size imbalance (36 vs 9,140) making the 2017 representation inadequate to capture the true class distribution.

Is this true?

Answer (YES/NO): YES